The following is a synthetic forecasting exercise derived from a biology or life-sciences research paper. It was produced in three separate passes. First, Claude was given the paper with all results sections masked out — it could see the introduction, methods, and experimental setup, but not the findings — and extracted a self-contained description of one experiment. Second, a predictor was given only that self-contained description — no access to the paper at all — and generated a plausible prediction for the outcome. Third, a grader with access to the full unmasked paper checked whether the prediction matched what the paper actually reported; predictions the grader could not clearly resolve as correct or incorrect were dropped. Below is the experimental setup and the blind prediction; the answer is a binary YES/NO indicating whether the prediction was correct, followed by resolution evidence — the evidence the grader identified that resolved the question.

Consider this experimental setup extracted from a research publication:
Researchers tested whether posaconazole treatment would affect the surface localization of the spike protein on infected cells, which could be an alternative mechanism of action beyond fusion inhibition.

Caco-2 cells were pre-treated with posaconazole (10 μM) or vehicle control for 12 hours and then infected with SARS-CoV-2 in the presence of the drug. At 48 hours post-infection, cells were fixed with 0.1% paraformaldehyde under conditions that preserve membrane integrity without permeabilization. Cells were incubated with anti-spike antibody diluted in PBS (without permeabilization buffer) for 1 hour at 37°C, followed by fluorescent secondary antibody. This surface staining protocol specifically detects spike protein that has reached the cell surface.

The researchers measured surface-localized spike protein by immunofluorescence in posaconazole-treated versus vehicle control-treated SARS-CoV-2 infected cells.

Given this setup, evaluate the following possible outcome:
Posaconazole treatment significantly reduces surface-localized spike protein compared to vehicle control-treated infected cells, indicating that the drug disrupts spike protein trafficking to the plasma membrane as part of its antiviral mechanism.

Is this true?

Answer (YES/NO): NO